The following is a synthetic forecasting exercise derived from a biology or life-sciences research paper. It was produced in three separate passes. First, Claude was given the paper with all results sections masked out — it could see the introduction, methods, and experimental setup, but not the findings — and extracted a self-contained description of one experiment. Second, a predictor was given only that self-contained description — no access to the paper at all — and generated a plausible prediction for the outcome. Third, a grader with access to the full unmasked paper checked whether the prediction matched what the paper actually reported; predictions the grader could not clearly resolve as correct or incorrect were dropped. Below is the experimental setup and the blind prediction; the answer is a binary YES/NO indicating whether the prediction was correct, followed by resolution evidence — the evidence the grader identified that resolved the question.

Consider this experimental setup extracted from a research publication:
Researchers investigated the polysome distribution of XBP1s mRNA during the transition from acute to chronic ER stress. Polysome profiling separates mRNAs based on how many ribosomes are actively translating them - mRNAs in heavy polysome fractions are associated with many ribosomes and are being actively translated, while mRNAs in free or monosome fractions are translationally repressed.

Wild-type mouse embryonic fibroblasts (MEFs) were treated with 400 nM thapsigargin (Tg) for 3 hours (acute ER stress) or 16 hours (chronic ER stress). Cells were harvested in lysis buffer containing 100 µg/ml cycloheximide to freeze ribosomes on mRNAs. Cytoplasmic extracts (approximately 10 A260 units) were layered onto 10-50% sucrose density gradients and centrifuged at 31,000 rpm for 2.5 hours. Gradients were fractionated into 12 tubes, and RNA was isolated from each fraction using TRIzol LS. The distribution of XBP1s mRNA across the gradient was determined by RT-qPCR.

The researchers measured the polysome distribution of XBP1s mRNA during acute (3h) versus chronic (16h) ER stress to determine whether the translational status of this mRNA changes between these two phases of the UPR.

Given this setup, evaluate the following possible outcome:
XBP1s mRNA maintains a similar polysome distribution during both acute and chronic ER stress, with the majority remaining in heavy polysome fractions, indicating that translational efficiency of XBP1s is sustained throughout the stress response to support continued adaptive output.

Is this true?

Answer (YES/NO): NO